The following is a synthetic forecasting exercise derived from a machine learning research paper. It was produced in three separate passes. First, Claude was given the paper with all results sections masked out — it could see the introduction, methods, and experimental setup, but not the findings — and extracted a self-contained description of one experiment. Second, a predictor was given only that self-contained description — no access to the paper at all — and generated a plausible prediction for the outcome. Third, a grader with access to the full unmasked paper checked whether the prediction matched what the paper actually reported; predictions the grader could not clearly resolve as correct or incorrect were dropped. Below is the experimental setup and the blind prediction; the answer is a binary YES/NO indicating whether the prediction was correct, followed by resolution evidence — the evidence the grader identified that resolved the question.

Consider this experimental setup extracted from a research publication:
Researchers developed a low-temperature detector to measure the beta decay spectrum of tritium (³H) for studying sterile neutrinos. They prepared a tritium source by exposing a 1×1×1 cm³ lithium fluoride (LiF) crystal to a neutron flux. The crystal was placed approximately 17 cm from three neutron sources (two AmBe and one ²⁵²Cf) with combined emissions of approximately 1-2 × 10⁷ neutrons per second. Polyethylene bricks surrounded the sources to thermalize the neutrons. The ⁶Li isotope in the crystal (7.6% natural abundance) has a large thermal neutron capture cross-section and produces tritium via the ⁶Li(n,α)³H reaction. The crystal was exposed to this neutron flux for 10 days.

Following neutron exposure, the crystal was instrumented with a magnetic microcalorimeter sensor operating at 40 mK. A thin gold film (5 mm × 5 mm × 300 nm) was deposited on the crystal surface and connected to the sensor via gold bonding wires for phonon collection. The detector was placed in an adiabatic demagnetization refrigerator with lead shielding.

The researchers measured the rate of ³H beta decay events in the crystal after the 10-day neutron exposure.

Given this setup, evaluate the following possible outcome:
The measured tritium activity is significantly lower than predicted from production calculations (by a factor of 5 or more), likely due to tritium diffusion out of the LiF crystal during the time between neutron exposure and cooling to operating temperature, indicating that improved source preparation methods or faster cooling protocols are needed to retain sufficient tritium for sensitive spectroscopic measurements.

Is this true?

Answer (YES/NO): NO